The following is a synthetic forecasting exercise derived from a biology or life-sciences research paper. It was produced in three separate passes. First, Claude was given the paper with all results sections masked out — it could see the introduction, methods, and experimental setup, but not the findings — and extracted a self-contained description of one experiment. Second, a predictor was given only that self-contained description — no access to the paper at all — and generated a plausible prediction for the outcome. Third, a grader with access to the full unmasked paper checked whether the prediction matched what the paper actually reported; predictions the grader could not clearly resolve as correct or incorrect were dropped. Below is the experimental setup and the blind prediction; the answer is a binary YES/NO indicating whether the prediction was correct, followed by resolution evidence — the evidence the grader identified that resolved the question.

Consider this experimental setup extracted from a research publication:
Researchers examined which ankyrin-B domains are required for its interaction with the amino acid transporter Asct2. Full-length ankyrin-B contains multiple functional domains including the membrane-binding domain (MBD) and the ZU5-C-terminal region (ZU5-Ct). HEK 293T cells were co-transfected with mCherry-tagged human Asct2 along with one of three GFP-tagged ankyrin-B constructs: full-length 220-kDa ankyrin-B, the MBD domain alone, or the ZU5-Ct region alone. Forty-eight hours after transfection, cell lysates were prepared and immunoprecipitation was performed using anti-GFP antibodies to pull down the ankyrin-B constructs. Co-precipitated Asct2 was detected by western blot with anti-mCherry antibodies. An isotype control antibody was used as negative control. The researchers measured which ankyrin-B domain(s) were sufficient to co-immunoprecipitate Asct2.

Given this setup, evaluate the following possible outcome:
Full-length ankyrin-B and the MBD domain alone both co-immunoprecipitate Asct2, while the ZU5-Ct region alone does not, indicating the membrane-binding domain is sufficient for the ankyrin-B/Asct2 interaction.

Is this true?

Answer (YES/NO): YES